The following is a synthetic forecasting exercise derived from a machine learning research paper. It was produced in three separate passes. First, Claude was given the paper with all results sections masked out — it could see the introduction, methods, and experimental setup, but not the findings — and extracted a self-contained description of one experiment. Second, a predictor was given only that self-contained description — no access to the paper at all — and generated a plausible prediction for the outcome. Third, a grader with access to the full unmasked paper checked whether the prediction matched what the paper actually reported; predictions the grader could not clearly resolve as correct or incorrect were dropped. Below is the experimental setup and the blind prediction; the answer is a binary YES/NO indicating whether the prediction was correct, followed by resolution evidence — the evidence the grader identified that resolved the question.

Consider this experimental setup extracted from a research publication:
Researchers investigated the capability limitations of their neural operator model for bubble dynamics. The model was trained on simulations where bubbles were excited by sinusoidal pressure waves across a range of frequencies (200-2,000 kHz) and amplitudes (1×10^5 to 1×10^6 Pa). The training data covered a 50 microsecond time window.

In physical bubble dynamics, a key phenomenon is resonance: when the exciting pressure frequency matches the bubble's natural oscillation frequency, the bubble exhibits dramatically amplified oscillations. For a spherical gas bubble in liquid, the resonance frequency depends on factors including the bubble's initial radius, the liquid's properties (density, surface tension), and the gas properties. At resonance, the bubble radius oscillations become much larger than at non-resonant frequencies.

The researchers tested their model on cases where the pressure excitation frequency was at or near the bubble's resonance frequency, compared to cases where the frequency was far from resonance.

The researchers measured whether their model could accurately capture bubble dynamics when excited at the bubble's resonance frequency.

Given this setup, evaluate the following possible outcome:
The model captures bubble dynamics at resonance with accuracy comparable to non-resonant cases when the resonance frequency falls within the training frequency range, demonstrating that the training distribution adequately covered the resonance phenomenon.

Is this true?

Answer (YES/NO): NO